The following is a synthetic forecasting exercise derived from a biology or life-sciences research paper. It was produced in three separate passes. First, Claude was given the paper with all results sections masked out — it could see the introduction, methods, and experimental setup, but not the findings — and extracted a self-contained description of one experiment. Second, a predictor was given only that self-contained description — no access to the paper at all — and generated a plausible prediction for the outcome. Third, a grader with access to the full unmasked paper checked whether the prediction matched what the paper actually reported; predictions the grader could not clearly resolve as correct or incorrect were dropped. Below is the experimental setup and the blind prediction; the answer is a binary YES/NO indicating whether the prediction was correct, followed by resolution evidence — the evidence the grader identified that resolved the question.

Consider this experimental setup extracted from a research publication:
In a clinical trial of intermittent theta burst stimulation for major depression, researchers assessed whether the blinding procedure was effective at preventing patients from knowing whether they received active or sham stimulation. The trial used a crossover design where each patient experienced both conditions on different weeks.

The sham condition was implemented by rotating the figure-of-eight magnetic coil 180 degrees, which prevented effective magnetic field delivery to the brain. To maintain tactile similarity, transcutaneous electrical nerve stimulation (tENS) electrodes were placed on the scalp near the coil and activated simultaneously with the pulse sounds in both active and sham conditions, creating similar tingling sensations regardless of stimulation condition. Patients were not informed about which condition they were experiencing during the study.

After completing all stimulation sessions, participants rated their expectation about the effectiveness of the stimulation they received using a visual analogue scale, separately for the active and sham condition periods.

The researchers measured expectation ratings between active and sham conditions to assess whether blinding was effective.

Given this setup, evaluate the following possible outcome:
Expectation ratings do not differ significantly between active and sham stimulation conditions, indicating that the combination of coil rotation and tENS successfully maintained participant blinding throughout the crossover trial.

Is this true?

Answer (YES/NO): YES